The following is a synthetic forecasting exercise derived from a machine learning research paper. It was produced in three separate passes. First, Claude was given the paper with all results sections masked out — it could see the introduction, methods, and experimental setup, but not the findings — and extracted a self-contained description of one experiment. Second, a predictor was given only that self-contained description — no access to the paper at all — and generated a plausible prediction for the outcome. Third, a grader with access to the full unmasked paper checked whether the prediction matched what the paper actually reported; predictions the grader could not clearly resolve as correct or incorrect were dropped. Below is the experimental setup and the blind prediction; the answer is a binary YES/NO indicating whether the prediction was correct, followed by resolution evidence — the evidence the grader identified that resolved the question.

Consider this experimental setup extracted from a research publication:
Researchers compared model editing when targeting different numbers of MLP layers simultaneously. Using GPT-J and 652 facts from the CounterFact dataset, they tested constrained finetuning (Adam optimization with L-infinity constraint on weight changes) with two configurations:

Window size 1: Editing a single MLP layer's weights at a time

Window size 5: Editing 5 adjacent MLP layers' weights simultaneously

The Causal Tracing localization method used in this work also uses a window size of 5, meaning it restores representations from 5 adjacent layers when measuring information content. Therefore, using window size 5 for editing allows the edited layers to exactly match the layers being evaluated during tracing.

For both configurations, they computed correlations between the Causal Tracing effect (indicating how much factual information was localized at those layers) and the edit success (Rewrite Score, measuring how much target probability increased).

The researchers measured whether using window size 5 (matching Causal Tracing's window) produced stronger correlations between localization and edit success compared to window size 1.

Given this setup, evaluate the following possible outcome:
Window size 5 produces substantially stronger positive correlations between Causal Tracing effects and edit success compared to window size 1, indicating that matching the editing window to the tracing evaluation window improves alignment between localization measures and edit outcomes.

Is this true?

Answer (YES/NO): NO